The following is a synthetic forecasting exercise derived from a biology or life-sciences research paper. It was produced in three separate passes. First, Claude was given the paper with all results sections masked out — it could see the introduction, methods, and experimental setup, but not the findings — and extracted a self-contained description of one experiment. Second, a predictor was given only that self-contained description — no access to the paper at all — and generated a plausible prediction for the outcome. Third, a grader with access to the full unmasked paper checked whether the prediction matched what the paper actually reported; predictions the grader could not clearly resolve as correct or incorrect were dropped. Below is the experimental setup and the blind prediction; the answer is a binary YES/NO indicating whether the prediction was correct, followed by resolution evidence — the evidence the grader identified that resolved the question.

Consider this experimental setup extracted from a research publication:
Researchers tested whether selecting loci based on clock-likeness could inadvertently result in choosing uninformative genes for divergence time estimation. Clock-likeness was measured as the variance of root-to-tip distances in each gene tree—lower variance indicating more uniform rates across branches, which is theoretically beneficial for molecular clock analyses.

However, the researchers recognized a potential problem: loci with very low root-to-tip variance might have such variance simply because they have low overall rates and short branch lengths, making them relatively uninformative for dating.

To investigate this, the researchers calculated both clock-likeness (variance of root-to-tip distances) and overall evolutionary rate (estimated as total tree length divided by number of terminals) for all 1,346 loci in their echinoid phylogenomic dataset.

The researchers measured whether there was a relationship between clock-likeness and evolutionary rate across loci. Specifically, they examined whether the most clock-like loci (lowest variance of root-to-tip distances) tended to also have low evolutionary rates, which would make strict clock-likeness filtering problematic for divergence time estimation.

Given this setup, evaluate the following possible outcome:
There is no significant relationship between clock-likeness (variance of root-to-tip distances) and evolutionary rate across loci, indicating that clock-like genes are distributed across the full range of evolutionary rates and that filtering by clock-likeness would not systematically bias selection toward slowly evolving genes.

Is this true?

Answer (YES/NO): NO